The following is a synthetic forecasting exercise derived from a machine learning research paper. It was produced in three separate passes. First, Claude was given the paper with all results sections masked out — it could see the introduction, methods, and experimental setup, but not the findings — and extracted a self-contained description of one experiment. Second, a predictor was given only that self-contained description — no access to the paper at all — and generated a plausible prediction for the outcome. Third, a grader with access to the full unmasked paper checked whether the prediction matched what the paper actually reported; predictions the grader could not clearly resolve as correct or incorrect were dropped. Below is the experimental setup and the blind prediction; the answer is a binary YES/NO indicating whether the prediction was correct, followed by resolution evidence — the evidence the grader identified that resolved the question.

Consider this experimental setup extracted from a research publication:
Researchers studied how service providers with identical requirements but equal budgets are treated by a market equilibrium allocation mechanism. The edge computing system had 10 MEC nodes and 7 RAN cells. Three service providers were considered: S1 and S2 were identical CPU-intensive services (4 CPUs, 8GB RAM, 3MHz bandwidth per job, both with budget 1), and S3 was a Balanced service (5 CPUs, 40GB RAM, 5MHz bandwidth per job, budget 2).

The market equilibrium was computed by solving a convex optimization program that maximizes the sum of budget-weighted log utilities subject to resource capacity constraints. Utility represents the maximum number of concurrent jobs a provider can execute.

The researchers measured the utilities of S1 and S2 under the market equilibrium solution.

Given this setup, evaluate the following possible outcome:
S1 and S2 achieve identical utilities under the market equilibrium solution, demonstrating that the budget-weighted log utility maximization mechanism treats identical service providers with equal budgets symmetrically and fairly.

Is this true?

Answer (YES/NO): YES